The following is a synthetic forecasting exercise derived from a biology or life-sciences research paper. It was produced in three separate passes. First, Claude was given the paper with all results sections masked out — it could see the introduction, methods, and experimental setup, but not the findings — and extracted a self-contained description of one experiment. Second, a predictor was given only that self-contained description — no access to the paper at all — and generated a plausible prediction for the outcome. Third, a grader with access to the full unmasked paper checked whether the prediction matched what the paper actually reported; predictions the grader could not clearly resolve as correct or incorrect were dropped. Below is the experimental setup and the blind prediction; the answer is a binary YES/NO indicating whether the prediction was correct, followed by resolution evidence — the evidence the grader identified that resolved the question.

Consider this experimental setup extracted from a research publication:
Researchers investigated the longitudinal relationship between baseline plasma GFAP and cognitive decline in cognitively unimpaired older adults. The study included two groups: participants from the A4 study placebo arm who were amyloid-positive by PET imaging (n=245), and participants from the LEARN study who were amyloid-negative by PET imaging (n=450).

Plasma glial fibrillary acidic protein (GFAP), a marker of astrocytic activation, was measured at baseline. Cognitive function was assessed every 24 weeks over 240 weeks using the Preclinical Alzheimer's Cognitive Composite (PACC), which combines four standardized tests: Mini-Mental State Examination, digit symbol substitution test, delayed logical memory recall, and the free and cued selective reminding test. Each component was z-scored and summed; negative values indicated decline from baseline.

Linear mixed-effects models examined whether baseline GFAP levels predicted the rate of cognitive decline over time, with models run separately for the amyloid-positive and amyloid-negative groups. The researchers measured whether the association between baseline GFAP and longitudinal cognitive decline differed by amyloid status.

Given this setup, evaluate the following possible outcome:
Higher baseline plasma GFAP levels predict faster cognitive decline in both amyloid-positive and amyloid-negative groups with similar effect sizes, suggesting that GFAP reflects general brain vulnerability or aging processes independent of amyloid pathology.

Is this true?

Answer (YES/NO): NO